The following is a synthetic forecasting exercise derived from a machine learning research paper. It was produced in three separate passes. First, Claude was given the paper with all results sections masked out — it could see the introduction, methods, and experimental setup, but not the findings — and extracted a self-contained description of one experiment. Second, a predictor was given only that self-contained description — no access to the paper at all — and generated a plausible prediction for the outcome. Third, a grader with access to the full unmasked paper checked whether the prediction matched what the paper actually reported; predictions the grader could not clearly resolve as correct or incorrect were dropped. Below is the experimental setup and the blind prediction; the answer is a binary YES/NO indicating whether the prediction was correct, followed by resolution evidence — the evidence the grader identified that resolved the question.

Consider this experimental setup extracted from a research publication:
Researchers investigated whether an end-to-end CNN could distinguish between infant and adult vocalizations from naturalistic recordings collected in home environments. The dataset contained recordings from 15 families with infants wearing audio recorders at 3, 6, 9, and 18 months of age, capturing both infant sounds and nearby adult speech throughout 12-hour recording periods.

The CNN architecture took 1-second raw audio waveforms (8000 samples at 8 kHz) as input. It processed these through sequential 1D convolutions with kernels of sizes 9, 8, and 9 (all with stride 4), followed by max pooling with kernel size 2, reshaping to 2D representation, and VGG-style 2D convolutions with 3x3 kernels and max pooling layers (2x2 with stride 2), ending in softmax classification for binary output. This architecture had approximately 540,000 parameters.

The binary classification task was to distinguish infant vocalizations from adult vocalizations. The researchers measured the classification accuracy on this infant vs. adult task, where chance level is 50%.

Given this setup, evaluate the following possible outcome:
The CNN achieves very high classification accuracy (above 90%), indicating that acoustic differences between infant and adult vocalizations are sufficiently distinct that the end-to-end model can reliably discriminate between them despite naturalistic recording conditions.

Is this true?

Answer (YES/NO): YES